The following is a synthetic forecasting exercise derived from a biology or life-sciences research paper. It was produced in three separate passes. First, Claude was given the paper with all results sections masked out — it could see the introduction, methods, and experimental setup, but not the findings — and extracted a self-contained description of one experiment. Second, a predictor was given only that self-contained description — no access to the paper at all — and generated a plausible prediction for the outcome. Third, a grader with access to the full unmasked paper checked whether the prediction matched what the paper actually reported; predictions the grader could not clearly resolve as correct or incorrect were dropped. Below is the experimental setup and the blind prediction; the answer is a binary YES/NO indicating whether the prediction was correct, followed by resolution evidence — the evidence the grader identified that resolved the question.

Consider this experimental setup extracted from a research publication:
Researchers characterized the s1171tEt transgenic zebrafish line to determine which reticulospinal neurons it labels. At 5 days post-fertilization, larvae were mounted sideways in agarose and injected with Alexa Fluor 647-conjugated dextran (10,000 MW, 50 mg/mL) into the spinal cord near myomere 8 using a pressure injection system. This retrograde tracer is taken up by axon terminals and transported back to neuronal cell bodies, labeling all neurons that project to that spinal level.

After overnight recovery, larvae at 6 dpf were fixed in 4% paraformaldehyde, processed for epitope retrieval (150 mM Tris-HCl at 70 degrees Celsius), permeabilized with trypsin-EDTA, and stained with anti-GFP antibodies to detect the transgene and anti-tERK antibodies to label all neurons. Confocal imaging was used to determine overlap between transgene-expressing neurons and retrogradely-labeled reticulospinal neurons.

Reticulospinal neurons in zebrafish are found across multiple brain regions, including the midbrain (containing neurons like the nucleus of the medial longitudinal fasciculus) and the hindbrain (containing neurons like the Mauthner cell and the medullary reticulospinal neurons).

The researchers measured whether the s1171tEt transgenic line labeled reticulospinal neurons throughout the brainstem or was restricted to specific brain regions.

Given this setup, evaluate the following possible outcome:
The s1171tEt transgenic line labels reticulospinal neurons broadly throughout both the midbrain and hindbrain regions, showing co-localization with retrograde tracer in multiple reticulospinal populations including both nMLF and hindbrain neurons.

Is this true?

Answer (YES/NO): NO